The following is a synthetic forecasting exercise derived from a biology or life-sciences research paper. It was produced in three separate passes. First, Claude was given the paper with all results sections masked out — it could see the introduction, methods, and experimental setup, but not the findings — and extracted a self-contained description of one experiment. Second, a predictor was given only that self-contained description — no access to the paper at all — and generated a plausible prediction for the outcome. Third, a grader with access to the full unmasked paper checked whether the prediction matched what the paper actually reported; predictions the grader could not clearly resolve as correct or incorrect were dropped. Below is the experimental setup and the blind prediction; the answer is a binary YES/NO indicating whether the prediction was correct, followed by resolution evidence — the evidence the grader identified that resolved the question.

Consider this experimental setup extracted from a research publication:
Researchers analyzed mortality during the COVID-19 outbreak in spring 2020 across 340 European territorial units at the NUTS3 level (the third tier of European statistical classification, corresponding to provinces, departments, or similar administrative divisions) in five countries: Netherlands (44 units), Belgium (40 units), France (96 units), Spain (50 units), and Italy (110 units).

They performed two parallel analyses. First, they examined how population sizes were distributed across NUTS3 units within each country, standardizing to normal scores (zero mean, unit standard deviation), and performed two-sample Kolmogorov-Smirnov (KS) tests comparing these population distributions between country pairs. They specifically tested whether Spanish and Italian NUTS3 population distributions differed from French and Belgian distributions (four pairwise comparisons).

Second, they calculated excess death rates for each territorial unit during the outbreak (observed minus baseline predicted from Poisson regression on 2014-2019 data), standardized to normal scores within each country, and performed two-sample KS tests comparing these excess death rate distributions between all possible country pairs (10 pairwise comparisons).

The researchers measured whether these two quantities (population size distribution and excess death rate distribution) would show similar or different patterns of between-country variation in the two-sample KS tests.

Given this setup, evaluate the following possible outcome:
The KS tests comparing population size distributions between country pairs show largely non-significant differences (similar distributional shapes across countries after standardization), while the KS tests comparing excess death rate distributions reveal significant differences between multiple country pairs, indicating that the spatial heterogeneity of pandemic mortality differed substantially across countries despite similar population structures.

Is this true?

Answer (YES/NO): NO